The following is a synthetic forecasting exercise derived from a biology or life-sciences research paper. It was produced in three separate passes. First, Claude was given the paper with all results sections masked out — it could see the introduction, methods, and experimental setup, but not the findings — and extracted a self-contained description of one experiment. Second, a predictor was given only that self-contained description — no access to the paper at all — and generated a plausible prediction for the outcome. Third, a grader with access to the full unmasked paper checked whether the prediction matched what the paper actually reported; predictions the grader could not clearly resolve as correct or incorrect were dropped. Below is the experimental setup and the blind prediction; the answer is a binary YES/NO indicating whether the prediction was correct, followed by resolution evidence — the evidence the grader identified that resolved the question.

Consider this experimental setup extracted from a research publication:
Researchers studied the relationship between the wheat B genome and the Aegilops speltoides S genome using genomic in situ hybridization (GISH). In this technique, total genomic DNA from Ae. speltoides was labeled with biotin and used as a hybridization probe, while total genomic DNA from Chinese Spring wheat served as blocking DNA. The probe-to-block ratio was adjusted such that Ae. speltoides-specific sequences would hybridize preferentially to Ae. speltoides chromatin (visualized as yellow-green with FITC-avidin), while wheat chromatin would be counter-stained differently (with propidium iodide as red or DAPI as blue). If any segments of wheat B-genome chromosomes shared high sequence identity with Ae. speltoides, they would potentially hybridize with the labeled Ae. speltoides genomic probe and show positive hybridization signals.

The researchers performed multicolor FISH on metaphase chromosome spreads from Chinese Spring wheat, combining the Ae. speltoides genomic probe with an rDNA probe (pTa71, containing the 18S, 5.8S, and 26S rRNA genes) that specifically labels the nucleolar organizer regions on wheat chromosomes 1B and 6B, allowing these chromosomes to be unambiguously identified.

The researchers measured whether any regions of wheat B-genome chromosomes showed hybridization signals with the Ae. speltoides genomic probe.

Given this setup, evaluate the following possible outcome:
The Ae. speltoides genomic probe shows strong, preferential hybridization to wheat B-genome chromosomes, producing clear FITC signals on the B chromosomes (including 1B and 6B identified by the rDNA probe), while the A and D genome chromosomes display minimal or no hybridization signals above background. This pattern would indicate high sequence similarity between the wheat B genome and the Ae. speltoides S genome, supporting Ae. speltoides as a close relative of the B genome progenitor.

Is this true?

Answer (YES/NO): NO